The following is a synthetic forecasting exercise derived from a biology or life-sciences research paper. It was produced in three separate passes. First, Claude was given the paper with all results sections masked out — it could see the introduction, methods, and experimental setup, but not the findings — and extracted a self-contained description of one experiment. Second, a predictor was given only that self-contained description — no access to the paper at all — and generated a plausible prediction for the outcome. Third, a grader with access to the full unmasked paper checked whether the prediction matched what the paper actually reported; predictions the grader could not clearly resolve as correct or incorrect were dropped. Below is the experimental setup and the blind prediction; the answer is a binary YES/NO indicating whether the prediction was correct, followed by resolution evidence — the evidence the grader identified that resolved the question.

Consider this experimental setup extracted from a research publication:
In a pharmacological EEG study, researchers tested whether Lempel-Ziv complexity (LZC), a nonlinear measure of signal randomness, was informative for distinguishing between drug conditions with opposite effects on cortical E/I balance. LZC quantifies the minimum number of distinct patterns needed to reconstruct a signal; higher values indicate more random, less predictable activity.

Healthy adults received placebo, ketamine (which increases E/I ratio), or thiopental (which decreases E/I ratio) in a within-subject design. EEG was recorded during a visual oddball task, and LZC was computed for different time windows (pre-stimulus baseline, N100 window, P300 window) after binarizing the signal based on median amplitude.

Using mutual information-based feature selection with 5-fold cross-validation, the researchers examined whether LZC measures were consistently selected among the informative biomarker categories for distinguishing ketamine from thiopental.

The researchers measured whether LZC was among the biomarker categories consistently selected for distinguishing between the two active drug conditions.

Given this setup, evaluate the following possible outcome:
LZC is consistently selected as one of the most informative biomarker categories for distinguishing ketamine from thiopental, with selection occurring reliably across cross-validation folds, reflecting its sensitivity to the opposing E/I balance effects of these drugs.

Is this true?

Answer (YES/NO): NO